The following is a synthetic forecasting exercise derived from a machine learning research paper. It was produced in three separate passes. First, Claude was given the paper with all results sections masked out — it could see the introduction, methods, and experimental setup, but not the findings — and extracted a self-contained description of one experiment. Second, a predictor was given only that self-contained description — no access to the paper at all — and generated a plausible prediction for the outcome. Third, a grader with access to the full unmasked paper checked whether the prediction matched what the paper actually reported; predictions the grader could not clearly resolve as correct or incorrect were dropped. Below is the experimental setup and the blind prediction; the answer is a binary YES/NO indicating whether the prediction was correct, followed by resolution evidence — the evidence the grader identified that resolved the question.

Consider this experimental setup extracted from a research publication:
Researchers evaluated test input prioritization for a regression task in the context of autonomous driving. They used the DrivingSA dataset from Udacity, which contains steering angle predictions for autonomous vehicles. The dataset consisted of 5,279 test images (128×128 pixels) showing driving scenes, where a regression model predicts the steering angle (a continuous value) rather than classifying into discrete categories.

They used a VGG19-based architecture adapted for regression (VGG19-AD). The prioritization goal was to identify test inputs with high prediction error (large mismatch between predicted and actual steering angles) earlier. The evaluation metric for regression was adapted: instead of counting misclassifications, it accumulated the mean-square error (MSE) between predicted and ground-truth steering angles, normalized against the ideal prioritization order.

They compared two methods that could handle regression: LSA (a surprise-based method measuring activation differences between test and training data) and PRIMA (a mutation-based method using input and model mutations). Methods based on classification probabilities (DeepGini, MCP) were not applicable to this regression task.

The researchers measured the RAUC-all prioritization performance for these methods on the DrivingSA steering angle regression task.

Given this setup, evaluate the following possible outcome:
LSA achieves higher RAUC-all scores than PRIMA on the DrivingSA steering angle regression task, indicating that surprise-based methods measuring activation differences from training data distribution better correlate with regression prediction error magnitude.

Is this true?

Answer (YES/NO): NO